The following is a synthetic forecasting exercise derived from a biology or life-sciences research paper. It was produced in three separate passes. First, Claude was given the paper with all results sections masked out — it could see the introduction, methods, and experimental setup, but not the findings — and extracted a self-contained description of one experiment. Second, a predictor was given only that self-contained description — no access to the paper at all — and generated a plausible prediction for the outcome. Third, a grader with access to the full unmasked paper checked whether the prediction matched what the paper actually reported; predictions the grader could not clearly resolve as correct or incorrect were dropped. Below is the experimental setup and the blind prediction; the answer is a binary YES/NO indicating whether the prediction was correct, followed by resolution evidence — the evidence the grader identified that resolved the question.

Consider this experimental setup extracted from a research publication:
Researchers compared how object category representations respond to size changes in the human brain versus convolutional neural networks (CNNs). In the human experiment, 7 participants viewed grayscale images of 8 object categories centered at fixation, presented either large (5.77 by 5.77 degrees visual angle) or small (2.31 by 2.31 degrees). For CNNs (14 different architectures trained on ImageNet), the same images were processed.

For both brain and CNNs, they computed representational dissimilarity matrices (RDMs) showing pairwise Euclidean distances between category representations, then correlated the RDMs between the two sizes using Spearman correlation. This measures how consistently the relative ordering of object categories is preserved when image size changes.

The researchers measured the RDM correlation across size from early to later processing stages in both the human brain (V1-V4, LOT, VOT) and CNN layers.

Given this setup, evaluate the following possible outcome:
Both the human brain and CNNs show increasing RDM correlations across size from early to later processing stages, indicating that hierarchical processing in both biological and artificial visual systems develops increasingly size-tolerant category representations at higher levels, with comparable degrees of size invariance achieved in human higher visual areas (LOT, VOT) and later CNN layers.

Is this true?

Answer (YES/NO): NO